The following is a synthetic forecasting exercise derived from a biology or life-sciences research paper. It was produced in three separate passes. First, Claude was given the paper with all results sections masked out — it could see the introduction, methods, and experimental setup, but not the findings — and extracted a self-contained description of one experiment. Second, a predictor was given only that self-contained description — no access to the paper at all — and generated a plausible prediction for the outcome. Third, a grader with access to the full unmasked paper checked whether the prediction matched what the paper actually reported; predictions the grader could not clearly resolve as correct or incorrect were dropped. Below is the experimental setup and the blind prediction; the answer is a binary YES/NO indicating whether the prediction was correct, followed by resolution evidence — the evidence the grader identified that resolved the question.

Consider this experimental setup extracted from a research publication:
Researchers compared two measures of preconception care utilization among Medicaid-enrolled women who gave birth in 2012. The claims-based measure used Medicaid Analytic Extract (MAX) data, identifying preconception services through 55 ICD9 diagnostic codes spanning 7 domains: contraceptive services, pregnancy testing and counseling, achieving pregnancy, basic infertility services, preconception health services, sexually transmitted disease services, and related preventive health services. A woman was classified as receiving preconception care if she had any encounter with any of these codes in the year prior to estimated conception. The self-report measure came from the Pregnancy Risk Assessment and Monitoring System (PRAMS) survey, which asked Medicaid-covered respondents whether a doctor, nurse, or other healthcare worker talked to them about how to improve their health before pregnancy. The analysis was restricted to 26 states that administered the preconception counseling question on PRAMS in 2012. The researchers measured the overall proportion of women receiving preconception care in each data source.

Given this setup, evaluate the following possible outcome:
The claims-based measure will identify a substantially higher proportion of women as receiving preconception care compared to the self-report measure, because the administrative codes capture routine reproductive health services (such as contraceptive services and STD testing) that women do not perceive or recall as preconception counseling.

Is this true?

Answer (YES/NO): NO